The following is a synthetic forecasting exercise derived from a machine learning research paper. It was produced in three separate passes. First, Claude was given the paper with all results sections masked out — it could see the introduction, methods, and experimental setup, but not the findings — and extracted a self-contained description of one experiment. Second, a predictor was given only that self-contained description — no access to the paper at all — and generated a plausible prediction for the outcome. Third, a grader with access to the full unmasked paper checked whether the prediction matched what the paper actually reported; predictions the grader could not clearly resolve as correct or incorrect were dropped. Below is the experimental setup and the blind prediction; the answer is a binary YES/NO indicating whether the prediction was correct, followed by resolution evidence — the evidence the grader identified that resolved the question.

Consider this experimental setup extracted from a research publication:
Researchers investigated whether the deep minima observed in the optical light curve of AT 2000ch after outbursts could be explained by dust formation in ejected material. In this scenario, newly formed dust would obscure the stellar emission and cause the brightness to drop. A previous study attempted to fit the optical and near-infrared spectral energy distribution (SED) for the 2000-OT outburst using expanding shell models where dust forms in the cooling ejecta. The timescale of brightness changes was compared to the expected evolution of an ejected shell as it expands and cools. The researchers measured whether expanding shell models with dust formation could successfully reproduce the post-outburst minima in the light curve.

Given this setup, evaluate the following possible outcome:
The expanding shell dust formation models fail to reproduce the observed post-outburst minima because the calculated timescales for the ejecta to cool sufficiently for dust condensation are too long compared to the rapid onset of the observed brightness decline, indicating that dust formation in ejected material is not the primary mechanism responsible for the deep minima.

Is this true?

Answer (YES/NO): YES